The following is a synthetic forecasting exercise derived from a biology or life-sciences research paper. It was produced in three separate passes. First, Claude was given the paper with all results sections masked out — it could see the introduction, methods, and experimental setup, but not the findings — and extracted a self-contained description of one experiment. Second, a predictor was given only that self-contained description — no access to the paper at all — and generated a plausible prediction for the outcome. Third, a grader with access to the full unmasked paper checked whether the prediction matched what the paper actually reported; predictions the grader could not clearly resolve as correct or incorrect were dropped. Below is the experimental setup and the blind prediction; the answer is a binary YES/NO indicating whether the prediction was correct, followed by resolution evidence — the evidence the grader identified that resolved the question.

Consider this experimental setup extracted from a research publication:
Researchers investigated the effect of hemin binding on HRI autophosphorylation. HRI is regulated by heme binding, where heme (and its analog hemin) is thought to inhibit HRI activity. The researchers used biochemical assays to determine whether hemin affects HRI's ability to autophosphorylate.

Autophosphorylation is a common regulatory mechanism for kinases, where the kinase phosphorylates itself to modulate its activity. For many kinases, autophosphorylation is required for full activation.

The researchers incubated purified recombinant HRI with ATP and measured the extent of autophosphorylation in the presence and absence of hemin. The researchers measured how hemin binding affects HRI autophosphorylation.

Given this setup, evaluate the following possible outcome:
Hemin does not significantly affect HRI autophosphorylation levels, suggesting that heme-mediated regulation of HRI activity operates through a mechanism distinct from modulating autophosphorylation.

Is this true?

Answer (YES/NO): NO